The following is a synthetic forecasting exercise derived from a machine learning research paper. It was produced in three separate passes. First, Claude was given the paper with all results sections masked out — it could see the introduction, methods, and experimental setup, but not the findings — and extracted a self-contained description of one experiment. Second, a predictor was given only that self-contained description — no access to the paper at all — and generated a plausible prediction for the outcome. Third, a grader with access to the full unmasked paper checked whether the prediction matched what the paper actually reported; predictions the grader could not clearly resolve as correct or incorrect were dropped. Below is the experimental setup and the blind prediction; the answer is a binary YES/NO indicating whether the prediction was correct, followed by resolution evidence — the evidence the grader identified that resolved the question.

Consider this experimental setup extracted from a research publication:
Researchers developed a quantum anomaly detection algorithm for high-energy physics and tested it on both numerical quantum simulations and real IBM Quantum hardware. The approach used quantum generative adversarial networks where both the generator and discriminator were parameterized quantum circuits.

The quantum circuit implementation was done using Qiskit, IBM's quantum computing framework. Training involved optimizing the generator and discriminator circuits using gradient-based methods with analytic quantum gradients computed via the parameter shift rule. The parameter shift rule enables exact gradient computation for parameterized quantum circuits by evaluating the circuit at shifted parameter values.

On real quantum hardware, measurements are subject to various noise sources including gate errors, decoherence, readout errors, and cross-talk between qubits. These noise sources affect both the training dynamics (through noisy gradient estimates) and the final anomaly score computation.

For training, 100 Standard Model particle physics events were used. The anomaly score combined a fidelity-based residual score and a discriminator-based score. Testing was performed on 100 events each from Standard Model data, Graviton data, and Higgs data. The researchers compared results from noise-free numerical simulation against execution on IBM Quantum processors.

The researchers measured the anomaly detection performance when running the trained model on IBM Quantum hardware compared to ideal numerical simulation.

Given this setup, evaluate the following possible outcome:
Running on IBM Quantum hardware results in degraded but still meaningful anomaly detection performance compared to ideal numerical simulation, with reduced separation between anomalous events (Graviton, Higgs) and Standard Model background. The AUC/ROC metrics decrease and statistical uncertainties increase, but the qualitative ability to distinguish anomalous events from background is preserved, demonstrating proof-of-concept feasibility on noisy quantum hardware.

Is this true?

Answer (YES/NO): NO